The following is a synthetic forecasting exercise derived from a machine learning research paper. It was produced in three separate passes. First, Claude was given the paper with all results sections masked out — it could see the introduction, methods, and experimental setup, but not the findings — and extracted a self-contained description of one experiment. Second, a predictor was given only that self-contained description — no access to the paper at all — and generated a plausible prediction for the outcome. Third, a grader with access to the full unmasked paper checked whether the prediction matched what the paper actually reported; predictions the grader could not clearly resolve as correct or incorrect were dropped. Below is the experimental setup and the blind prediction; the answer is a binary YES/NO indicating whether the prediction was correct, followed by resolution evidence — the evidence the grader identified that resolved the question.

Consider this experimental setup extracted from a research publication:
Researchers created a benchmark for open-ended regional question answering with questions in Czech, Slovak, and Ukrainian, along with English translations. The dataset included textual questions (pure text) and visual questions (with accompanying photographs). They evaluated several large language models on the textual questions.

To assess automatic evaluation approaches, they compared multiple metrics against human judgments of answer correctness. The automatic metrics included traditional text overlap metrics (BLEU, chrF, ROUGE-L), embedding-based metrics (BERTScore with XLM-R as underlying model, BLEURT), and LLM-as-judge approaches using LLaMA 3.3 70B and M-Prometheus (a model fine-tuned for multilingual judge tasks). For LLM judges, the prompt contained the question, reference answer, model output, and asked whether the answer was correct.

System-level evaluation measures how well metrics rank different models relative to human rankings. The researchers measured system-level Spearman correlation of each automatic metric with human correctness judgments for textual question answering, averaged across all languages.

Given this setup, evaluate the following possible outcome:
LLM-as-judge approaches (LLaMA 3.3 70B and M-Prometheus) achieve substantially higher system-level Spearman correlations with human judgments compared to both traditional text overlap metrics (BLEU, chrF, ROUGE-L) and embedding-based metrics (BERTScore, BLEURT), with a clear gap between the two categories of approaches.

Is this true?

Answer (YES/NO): NO